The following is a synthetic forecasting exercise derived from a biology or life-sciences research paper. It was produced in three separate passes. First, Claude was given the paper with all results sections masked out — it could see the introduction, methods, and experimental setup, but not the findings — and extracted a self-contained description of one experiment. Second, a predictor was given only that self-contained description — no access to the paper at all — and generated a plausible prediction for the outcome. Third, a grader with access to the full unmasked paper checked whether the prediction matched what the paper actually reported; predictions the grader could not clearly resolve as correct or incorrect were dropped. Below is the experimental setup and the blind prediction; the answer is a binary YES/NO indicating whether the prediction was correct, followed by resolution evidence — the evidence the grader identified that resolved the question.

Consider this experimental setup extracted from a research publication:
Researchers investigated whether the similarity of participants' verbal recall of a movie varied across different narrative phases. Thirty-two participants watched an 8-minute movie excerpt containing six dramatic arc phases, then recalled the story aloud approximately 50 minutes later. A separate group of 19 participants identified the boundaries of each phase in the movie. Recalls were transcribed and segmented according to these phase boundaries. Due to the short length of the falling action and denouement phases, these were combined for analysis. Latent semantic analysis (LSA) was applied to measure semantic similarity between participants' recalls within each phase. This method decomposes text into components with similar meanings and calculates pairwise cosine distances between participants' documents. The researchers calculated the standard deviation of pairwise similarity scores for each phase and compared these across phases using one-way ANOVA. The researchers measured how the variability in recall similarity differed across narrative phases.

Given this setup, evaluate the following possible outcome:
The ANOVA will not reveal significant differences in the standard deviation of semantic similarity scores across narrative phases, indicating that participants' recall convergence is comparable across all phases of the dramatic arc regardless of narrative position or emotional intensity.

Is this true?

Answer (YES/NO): NO